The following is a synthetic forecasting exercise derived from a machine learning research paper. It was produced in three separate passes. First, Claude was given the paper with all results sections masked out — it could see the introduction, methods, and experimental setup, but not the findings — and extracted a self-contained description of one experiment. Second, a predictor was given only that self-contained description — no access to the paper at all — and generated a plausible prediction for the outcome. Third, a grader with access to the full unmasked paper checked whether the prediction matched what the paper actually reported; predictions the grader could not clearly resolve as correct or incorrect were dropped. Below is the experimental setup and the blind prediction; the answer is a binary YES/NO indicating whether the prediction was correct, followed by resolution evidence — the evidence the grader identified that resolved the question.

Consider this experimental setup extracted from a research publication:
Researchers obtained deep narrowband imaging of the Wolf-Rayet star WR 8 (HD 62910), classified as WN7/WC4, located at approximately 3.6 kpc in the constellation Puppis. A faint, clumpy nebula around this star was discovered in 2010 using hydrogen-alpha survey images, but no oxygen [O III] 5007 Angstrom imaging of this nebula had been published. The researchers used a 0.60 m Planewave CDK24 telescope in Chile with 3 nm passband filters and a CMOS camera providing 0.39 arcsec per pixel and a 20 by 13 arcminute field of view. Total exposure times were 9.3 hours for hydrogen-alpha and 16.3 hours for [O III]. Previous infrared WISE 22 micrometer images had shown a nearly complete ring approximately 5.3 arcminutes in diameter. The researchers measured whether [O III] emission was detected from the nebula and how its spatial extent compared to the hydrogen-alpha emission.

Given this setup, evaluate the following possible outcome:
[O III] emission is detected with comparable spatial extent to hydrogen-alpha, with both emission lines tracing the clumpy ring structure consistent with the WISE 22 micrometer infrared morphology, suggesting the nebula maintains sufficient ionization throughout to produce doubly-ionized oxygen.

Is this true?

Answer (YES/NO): NO